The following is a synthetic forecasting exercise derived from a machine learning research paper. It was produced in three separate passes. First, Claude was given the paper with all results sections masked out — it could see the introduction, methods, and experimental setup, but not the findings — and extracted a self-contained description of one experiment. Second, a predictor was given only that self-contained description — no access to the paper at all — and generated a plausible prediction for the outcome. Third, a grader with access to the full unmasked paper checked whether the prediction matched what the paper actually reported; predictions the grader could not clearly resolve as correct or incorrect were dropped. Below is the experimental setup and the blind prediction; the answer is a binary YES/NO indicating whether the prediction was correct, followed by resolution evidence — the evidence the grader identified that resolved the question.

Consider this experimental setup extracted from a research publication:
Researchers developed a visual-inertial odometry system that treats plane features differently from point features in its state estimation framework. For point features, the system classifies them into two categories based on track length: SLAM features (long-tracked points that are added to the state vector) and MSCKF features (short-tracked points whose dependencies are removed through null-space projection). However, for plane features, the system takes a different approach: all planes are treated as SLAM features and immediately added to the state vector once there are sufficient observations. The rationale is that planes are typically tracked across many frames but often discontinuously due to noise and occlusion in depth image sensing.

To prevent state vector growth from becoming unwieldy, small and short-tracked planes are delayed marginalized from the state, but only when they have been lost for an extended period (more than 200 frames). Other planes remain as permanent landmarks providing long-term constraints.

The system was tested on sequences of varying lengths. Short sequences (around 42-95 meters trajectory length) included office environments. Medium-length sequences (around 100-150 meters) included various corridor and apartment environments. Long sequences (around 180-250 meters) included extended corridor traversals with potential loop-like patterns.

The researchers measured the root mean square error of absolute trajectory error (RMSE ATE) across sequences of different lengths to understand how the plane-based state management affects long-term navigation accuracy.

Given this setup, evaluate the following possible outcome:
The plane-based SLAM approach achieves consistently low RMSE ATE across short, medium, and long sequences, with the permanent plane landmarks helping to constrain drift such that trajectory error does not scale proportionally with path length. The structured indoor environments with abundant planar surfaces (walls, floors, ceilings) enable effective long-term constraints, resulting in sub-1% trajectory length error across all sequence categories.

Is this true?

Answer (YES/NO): NO